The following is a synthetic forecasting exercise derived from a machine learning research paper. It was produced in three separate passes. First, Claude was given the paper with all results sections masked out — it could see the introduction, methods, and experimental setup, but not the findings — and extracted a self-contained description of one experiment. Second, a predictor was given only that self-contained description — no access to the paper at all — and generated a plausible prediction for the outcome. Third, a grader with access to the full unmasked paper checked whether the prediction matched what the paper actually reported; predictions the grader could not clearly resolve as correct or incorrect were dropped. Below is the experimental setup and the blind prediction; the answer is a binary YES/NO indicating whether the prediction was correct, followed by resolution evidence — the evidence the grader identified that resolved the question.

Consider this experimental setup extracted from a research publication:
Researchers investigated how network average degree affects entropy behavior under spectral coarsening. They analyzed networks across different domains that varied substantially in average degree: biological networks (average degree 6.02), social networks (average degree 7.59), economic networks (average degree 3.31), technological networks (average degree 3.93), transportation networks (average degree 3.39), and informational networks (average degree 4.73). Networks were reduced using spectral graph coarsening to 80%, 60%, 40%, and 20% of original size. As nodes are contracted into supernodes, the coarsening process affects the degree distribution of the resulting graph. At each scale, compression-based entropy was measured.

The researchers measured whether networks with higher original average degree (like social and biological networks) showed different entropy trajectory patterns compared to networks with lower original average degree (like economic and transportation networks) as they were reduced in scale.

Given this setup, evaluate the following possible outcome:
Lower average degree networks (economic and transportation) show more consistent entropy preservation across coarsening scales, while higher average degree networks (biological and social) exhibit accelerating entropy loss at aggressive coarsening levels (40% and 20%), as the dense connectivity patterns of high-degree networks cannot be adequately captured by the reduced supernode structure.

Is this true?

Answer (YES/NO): NO